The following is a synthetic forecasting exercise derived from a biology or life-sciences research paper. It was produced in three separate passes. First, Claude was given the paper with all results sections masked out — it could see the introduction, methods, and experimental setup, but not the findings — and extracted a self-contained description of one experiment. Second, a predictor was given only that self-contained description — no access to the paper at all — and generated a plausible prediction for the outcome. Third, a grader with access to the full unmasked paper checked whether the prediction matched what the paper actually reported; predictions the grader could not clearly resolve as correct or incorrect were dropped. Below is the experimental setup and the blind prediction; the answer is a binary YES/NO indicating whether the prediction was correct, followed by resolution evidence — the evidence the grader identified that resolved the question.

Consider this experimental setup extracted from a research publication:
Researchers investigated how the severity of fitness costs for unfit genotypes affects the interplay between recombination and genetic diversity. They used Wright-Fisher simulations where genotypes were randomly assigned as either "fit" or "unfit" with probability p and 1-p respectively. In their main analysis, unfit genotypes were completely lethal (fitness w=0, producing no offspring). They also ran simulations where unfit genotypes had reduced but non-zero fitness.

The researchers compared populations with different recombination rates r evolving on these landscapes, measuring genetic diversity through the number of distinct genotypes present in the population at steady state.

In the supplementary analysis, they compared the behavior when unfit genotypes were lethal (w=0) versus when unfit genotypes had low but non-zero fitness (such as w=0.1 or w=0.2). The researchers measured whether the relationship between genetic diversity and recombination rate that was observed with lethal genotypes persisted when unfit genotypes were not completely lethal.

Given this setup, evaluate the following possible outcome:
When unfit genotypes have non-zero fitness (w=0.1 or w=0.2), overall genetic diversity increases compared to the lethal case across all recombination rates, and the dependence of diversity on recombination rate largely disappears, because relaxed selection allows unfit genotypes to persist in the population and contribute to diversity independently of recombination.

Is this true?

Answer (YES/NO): NO